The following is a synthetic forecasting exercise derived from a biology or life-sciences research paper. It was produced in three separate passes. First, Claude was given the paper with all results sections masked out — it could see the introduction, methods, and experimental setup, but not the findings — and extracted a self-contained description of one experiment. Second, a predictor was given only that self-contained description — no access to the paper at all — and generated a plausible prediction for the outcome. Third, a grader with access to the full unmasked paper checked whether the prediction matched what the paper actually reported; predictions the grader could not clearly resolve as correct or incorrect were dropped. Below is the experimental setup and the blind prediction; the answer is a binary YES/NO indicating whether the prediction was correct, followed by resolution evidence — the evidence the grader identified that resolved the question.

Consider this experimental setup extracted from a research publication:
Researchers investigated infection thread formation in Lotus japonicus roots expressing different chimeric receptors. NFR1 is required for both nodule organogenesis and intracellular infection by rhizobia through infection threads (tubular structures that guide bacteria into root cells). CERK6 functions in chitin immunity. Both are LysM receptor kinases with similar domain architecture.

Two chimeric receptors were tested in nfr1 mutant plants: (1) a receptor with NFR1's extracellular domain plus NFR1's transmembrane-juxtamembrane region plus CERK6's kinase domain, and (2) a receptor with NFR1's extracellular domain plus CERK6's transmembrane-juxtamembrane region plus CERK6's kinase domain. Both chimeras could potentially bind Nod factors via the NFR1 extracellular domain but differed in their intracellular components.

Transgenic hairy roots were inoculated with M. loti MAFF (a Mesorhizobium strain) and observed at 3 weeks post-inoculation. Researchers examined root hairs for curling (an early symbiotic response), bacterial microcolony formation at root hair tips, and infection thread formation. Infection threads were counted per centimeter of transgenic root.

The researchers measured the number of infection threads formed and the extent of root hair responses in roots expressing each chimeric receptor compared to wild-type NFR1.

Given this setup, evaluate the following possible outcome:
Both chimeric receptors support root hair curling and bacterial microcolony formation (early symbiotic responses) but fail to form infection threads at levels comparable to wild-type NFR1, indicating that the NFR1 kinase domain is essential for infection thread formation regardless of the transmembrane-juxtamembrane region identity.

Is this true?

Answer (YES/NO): NO